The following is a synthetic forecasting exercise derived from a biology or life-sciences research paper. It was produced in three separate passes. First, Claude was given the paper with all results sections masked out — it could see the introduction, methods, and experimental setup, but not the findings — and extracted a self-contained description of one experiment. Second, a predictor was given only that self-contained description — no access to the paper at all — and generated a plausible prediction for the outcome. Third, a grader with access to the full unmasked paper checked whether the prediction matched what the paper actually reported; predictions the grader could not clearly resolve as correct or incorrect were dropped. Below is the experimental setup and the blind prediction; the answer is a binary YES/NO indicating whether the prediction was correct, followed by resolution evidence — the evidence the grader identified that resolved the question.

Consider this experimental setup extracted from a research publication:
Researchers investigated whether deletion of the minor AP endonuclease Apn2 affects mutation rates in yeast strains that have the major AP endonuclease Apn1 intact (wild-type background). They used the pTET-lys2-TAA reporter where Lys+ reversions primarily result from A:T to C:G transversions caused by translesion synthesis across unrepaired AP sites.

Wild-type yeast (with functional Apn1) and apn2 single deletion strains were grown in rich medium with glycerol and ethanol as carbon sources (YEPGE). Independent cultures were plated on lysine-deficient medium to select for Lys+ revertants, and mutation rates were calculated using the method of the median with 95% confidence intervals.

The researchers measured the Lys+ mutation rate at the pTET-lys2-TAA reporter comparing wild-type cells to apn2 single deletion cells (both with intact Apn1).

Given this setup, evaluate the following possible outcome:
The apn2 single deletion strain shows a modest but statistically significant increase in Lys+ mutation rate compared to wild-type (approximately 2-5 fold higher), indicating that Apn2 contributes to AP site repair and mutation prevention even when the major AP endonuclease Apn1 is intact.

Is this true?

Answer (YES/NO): NO